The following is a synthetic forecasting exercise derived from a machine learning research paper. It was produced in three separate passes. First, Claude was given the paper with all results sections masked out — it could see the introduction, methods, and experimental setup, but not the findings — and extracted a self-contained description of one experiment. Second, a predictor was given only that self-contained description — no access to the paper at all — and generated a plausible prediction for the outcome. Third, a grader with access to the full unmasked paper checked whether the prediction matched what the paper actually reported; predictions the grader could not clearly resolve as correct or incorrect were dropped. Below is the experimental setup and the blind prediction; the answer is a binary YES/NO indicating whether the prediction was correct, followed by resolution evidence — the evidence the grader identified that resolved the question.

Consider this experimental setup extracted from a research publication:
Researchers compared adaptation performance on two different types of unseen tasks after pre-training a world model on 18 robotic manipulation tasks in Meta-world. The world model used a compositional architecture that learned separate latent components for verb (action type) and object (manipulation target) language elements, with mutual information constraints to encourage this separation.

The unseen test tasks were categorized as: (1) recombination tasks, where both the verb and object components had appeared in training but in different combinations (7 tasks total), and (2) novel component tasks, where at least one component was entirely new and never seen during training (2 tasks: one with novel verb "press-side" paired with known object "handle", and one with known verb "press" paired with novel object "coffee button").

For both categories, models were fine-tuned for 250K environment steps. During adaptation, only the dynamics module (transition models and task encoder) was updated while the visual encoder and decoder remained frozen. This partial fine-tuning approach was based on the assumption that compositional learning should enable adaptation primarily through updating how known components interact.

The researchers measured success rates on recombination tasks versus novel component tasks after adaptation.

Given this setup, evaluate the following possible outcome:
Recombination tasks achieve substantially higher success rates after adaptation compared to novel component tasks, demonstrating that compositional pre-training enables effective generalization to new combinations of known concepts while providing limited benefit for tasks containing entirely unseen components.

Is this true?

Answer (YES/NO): YES